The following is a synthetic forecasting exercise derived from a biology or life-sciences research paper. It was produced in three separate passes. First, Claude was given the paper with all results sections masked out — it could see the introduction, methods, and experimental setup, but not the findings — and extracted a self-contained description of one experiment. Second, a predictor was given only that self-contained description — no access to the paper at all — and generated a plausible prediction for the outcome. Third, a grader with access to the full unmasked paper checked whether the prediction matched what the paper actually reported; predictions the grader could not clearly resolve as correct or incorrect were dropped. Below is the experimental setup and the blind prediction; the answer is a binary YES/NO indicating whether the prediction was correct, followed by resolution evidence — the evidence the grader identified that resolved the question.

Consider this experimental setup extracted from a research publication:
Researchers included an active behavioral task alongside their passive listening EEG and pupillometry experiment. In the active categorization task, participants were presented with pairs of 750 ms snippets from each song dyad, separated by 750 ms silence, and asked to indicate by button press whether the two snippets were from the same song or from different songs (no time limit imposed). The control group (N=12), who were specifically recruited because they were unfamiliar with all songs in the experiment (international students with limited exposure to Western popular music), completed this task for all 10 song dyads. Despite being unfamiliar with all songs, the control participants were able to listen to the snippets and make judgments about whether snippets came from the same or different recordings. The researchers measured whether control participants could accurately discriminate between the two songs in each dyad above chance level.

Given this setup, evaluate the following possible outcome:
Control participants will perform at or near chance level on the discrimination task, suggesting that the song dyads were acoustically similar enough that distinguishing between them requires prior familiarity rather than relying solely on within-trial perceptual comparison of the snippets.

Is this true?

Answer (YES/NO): NO